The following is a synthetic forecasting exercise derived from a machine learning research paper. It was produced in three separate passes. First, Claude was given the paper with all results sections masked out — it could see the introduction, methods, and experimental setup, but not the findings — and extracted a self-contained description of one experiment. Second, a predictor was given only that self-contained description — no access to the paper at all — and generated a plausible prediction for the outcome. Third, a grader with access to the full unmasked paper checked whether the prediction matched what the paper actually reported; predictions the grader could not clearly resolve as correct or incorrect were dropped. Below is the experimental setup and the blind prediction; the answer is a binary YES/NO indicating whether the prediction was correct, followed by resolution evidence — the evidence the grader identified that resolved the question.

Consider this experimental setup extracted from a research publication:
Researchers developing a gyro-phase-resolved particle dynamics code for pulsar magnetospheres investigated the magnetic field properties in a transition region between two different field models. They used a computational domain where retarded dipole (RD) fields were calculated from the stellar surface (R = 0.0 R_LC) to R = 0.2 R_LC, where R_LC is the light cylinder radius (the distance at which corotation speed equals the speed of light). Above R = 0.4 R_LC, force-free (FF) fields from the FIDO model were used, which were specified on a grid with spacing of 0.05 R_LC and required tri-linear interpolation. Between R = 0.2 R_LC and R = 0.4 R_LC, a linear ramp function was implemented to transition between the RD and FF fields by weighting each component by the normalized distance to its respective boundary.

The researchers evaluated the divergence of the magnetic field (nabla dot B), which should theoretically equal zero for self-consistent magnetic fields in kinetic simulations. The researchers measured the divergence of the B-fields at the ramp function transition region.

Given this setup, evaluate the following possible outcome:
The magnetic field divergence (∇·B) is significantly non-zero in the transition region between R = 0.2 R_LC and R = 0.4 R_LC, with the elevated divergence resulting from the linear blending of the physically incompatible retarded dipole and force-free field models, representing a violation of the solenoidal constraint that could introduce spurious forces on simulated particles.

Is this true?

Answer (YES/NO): YES